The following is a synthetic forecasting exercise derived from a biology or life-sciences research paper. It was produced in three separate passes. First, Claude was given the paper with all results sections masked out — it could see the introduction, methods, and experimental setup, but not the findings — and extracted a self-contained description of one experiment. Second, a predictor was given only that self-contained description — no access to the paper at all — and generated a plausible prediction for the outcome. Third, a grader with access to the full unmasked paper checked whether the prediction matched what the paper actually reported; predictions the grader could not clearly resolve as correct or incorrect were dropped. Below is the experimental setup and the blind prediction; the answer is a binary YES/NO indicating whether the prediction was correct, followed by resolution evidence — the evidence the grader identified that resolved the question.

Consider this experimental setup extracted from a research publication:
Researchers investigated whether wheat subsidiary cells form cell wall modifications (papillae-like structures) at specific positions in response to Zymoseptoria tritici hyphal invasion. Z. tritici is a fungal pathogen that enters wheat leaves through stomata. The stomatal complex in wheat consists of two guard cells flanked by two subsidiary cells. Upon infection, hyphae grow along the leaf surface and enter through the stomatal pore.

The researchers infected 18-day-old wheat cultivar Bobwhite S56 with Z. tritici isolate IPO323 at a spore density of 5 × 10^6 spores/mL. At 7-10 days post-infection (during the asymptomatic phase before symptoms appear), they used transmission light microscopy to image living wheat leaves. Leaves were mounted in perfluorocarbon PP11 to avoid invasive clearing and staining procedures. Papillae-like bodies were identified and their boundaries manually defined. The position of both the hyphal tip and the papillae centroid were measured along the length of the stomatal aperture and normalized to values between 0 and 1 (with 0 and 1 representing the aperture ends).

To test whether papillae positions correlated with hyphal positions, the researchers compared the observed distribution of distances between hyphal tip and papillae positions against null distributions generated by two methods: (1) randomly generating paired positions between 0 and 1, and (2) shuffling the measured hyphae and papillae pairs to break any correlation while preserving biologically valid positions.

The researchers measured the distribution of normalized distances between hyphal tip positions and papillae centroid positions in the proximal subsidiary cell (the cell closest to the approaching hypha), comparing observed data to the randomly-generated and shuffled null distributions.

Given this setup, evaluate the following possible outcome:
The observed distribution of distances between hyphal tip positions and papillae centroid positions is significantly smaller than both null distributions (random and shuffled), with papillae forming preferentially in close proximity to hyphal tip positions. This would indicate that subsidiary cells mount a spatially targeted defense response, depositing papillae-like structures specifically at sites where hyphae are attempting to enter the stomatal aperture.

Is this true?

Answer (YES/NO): YES